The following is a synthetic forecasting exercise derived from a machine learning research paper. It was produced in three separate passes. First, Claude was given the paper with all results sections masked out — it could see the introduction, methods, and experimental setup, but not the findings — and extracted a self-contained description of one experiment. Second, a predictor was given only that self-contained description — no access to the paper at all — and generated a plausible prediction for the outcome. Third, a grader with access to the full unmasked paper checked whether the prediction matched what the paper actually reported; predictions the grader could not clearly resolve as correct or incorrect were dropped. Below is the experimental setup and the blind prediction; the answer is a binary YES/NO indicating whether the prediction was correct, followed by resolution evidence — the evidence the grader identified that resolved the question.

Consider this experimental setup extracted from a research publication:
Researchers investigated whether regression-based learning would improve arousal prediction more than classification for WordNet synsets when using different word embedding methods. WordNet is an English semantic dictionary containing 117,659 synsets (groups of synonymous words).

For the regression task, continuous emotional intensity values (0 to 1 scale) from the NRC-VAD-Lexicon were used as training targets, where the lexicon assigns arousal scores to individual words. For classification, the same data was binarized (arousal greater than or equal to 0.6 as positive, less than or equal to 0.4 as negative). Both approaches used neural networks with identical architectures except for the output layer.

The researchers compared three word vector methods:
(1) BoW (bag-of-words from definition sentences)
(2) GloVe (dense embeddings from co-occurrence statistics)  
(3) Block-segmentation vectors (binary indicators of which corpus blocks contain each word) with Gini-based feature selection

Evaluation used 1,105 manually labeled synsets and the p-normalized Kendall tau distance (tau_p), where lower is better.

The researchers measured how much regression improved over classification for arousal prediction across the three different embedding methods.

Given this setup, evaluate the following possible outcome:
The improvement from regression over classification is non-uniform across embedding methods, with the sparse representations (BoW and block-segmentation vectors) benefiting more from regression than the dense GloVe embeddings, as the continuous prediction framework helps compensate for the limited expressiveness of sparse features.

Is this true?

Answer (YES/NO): YES